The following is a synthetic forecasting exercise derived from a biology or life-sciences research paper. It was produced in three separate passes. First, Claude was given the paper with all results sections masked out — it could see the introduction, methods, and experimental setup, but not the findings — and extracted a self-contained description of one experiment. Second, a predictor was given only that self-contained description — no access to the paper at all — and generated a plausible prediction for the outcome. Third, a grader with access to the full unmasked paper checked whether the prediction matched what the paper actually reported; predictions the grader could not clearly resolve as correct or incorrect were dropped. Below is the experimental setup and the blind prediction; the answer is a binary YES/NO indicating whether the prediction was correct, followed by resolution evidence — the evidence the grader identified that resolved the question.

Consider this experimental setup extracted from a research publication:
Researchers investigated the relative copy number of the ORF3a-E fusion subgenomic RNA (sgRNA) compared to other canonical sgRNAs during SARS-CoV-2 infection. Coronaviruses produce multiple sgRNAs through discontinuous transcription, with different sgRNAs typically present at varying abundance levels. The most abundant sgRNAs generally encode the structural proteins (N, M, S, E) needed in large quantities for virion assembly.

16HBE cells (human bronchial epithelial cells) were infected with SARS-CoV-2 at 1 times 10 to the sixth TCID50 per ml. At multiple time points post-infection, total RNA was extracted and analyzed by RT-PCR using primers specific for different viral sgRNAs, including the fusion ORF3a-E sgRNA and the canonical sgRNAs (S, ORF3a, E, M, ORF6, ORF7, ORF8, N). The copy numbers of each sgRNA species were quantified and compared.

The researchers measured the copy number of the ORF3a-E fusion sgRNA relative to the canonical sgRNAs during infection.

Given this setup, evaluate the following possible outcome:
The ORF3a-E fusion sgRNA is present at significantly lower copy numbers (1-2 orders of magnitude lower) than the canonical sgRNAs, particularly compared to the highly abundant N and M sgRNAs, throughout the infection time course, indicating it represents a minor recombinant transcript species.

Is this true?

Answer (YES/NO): NO